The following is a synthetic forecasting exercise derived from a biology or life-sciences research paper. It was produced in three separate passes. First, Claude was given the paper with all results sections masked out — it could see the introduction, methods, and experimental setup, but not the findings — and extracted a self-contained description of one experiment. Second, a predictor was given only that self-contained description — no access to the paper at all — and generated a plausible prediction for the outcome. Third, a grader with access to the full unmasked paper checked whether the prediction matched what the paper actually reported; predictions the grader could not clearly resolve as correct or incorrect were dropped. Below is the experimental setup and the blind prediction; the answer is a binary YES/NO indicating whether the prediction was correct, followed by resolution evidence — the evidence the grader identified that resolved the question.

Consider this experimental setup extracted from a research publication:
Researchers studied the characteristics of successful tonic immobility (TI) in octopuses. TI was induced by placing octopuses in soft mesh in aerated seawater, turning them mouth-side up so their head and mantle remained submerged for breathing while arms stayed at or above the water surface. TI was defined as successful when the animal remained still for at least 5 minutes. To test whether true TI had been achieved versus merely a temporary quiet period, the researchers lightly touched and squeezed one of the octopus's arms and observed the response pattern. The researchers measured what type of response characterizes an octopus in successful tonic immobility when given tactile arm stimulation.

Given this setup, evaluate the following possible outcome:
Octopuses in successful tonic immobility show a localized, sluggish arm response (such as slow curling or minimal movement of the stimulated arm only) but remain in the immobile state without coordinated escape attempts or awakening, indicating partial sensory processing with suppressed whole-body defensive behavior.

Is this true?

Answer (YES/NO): YES